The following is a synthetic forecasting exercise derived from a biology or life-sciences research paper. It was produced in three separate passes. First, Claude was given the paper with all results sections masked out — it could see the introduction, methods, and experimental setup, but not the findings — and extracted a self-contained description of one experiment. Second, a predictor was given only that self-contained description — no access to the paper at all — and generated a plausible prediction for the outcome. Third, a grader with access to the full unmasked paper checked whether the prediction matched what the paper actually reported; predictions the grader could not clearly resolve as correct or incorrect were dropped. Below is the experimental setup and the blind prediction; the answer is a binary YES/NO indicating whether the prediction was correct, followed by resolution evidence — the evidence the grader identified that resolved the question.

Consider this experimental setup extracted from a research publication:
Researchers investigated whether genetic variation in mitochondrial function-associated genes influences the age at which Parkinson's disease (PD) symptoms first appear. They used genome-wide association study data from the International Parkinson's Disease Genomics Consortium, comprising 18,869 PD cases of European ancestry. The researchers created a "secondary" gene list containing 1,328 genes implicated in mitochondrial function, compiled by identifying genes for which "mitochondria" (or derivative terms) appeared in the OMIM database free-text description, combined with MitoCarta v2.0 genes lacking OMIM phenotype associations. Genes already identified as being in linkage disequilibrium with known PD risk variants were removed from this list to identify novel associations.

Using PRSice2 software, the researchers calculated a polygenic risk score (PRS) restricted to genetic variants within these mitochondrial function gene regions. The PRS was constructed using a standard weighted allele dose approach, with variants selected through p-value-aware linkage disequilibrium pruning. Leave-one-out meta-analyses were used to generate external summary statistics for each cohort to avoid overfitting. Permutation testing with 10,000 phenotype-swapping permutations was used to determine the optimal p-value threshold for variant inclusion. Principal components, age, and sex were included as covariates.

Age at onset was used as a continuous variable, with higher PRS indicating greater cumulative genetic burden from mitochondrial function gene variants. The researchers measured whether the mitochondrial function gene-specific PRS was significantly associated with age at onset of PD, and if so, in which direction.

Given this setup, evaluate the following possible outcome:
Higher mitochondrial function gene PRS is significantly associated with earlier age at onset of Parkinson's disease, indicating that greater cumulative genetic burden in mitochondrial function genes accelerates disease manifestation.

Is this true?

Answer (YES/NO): NO